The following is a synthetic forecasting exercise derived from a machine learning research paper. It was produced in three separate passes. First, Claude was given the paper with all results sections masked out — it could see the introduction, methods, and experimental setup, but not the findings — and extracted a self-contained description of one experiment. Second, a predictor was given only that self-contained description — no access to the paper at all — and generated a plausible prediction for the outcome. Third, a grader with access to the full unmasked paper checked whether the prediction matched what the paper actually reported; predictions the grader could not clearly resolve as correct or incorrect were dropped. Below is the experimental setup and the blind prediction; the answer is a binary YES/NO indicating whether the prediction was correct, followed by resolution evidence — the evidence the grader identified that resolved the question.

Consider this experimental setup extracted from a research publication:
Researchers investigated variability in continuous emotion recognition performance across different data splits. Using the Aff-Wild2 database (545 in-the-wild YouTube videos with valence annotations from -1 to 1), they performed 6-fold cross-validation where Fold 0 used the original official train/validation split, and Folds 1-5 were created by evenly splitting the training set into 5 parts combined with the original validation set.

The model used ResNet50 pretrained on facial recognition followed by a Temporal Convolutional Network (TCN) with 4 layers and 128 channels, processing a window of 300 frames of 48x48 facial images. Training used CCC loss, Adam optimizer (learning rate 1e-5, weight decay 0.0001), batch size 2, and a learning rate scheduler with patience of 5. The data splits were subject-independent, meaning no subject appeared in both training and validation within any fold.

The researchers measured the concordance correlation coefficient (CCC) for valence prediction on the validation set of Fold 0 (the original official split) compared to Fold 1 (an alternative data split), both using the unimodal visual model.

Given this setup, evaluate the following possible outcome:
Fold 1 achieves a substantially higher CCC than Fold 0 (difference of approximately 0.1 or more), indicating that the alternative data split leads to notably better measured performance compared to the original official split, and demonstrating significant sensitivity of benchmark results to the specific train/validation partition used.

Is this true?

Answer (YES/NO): YES